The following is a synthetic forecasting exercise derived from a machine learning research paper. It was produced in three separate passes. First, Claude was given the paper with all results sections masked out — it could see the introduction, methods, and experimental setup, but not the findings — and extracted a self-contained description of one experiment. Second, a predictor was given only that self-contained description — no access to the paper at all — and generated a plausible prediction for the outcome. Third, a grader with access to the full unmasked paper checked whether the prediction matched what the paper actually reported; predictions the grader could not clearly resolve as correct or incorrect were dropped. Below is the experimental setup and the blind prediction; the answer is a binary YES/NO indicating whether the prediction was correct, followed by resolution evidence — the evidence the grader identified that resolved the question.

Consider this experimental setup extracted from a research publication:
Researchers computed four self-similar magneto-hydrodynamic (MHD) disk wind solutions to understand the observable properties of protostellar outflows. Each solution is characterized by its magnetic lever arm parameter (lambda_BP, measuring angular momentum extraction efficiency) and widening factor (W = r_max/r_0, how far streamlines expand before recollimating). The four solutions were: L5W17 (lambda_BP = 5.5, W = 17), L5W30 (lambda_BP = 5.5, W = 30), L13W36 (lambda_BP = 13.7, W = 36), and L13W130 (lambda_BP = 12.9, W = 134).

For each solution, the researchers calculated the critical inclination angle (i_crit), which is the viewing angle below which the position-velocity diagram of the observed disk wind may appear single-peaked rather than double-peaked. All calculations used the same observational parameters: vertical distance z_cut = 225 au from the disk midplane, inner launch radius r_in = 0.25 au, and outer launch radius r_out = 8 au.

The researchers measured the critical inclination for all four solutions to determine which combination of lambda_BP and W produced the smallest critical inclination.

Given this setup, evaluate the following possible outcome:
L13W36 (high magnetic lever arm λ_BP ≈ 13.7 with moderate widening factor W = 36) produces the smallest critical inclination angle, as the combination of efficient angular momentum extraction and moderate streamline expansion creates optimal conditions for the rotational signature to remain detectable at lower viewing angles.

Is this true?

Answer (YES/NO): NO